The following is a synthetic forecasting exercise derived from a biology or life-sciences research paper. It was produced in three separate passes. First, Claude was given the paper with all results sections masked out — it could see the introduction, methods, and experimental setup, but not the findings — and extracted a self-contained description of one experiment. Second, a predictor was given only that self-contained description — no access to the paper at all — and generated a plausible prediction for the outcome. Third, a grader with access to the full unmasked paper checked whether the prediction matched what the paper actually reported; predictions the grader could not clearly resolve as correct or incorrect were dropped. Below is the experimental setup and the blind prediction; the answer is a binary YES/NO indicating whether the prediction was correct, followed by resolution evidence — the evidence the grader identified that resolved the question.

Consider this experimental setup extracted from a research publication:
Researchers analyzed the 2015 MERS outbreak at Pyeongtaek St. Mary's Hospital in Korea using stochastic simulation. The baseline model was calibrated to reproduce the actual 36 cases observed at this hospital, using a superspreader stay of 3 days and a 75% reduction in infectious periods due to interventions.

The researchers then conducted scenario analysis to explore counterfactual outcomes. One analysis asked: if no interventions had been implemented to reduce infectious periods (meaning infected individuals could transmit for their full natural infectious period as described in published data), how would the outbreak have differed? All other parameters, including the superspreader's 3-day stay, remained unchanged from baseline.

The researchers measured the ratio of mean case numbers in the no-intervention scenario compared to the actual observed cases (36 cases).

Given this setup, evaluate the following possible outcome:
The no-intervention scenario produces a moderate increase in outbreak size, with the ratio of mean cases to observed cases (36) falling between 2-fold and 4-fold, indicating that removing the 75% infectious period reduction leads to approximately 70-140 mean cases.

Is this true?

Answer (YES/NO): YES